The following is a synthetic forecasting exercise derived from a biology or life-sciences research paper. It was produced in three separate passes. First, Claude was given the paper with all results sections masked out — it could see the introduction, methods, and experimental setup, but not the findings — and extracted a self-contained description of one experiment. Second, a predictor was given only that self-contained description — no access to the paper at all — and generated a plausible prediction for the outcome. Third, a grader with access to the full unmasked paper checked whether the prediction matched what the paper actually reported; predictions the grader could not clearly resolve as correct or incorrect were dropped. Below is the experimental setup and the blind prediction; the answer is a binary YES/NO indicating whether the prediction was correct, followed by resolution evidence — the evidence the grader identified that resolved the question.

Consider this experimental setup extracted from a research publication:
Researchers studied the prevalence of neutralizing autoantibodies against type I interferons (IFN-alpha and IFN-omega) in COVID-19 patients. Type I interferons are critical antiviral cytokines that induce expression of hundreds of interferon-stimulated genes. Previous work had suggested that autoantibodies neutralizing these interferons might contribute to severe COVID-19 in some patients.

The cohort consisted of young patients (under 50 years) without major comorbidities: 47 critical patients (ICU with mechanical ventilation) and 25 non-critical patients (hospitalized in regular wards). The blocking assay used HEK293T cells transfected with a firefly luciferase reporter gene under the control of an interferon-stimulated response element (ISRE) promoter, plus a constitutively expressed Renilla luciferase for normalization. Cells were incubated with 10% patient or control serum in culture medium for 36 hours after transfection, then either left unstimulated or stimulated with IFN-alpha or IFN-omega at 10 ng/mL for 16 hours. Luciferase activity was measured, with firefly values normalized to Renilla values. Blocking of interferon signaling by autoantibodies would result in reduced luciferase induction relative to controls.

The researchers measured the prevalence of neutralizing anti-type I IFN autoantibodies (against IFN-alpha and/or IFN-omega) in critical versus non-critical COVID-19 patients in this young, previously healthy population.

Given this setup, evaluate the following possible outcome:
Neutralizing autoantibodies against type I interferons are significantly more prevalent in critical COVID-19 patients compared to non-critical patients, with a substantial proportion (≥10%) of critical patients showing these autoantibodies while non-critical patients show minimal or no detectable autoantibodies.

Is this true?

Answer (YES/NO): NO